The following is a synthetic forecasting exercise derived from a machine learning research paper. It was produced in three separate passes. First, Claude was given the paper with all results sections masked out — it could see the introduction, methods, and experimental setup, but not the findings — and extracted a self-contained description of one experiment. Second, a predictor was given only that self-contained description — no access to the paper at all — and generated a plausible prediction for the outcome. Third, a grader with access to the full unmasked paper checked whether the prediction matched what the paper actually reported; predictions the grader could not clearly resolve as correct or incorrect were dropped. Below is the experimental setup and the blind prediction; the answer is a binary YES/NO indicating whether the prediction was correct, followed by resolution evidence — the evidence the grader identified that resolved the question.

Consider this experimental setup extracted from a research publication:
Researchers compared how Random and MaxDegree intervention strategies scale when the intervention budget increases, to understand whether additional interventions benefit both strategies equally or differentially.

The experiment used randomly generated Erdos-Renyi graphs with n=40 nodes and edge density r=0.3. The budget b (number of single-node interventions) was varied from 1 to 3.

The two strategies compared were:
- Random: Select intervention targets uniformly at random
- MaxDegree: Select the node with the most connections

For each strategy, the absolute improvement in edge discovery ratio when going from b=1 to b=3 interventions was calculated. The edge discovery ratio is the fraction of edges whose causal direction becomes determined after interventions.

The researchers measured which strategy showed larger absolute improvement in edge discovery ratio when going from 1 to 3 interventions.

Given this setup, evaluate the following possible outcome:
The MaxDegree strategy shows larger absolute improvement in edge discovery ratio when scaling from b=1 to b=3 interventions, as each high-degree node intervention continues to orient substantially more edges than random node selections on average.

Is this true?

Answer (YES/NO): NO